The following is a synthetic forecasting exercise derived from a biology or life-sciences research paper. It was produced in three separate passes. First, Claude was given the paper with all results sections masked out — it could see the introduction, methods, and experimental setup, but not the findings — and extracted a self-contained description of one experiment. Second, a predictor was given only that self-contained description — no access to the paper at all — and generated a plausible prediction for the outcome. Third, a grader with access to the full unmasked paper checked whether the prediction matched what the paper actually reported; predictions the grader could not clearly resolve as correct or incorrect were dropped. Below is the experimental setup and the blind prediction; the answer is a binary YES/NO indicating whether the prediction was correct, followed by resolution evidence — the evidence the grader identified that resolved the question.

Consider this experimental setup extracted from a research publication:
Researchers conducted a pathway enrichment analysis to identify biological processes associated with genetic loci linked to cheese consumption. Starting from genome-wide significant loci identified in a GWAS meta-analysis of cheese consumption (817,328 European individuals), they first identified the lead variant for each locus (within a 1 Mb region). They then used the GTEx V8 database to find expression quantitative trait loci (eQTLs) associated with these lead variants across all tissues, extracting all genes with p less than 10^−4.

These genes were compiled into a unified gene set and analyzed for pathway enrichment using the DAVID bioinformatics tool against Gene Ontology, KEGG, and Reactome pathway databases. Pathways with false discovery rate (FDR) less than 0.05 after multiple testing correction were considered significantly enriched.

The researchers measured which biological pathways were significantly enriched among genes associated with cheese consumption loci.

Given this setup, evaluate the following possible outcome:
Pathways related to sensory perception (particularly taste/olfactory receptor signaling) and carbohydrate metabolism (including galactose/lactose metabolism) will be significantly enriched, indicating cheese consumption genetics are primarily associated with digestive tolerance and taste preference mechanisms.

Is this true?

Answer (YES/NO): NO